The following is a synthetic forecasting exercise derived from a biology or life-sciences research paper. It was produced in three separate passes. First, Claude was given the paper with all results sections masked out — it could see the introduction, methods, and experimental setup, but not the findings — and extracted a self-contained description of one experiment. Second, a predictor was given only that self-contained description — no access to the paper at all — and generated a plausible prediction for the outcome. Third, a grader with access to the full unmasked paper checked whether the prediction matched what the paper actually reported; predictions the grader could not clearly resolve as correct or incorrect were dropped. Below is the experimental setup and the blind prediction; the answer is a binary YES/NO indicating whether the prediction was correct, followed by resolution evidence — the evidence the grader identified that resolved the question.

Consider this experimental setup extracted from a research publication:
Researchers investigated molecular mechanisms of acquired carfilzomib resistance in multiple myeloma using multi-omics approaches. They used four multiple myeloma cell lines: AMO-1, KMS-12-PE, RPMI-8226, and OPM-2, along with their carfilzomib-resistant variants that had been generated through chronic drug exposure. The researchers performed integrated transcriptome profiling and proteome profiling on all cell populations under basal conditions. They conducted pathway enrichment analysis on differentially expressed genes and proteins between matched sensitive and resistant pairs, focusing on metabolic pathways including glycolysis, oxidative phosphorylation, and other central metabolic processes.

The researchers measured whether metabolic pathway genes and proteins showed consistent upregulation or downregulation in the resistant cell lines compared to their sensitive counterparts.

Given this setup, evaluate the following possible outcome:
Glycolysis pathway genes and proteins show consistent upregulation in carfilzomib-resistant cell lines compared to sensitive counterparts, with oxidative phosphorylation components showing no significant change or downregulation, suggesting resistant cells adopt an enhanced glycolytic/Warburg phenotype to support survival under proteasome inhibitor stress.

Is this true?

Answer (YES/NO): NO